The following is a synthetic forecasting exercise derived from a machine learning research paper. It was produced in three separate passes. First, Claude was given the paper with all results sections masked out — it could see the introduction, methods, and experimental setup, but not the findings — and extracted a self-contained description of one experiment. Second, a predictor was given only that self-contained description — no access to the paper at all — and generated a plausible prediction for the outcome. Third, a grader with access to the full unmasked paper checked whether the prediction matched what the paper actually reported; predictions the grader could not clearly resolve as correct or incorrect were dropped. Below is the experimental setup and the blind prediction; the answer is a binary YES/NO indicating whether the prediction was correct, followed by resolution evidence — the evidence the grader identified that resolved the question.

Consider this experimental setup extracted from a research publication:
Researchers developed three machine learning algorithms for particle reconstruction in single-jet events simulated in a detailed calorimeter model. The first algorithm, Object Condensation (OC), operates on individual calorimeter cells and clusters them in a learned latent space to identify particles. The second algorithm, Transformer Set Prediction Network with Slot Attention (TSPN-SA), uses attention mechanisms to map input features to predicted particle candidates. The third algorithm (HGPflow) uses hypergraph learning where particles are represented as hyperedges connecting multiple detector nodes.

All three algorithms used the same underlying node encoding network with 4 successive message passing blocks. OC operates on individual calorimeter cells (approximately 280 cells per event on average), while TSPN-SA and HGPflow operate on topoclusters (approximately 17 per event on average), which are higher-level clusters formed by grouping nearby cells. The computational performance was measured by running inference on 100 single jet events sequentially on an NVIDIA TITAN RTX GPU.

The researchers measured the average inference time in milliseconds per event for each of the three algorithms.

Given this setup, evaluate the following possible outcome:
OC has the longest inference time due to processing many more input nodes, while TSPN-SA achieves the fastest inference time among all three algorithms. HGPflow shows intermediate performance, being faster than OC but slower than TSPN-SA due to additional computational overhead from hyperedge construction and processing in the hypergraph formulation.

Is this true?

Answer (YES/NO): NO